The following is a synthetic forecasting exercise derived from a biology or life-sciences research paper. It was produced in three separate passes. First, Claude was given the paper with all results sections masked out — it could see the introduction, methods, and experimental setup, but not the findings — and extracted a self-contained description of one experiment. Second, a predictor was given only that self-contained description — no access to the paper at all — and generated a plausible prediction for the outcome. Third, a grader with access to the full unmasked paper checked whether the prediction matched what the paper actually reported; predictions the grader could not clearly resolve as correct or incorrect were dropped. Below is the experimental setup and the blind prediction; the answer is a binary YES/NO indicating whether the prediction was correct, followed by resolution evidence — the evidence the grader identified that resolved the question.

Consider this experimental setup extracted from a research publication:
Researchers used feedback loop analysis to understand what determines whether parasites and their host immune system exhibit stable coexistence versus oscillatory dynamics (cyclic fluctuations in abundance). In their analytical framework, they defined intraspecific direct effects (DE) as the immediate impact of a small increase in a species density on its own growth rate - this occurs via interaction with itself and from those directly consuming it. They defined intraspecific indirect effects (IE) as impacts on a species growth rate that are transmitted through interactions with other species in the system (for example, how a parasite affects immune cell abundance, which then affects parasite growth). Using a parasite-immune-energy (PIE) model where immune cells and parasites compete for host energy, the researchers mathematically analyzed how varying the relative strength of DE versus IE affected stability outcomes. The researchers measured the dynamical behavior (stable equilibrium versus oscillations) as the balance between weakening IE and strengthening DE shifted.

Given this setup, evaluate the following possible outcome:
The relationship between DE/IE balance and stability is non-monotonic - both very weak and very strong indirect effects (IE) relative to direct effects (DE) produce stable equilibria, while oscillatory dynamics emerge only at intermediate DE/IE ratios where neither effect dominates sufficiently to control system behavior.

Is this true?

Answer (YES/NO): NO